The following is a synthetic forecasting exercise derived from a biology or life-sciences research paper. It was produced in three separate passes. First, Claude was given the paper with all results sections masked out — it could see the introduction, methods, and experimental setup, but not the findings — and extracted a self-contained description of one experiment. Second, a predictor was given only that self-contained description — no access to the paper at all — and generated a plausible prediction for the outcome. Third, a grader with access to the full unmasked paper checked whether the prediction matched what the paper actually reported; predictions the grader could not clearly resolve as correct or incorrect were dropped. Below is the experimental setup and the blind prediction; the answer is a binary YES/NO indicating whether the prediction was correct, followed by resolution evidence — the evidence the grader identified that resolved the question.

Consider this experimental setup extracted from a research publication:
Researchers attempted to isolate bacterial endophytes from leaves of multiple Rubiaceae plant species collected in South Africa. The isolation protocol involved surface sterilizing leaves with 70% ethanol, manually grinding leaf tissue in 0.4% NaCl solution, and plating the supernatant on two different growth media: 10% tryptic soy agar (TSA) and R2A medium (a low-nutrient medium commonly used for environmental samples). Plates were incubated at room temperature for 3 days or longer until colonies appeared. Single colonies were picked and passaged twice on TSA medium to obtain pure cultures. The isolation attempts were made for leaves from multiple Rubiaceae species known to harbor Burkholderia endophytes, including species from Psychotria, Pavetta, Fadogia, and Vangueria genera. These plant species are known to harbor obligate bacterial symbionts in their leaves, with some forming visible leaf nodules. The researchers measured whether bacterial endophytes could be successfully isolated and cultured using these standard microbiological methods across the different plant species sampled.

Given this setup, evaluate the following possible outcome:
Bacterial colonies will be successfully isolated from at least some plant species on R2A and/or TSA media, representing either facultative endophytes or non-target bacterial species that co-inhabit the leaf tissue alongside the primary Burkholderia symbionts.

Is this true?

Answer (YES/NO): YES